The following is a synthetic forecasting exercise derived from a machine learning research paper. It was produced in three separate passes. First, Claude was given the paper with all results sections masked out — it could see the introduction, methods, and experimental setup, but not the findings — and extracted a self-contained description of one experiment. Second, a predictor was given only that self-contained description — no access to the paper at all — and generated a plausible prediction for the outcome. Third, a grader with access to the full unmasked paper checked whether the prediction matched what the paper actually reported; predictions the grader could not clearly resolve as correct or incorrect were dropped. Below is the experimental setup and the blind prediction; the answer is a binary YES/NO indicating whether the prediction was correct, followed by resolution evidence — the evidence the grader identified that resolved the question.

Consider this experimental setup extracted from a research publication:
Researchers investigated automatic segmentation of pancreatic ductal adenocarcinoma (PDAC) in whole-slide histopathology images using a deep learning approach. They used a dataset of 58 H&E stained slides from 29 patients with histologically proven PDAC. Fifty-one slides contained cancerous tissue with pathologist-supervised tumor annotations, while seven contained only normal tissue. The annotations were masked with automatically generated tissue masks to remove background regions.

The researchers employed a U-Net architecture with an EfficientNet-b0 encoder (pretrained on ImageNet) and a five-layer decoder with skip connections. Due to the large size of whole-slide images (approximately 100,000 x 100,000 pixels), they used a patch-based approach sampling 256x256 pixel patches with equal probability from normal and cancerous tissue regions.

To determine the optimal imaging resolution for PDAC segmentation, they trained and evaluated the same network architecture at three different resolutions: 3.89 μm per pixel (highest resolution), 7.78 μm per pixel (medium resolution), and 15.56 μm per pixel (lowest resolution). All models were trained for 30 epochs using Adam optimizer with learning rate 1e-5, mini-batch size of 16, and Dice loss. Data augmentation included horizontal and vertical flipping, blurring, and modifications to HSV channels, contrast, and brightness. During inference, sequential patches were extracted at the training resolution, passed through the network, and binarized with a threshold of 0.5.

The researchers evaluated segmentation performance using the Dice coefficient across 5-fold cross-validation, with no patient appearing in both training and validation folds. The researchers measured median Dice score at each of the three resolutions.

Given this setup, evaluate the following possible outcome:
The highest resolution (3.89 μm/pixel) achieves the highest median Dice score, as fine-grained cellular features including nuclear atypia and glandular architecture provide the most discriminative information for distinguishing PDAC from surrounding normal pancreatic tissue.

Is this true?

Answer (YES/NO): NO